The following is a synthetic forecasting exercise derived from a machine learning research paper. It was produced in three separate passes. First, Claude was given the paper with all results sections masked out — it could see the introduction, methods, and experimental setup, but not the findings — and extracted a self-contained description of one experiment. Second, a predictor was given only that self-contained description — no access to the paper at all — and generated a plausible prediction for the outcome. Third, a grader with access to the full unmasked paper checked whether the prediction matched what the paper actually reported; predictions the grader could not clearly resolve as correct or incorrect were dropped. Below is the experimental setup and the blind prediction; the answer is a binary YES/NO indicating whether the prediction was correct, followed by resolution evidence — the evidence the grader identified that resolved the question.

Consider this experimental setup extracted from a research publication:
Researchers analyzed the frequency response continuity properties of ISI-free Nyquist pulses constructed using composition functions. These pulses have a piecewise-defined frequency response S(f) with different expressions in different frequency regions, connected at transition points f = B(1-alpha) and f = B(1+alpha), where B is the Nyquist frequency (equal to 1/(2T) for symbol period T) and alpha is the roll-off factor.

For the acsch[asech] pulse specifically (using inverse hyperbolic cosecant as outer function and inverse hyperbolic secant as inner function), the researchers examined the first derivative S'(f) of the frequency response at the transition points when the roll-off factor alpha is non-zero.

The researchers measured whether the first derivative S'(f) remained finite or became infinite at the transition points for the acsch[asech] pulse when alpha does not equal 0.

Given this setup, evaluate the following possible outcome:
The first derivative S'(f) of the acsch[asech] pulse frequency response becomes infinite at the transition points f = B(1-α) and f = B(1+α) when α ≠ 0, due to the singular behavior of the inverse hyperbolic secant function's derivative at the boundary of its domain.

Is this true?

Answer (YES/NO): YES